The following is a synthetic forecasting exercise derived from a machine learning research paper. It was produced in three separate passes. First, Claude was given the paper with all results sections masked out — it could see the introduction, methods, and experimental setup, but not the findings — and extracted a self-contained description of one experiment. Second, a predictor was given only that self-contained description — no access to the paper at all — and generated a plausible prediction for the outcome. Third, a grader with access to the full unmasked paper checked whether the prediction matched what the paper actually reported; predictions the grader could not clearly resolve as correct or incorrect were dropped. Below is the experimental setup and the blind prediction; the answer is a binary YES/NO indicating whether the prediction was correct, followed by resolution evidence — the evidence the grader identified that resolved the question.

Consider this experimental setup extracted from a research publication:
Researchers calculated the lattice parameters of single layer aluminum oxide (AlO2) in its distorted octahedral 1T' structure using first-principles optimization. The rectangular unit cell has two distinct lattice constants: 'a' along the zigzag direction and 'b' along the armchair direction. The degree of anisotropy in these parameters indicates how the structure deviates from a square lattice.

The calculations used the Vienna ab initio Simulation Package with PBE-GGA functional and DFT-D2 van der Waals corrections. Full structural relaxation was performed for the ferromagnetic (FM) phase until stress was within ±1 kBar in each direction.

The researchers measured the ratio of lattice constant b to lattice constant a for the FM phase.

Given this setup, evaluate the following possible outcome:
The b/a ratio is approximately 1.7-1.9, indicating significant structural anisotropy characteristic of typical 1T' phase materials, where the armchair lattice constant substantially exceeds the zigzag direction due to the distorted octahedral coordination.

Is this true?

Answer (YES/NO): NO